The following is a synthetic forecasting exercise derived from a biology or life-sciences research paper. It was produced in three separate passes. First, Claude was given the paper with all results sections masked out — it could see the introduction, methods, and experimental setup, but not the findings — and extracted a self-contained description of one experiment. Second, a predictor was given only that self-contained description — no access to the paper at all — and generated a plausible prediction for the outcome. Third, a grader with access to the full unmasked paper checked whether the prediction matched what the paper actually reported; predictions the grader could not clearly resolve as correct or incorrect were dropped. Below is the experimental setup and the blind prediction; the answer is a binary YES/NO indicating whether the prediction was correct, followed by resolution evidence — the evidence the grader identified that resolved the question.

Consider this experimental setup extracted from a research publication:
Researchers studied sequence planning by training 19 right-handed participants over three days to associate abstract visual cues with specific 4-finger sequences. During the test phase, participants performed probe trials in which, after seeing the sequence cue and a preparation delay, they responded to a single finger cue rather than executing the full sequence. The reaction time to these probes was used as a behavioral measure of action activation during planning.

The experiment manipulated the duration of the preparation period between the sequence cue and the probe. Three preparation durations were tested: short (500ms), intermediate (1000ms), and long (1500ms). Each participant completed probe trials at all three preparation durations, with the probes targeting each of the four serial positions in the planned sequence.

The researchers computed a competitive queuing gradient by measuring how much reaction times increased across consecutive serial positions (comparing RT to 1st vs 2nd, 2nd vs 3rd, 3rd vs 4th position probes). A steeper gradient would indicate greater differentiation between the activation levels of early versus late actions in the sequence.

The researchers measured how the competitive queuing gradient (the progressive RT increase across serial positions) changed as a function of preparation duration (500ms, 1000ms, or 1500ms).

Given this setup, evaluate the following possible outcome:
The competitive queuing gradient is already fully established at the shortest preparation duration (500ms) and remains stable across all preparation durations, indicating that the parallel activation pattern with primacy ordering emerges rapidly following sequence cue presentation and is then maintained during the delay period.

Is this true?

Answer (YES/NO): NO